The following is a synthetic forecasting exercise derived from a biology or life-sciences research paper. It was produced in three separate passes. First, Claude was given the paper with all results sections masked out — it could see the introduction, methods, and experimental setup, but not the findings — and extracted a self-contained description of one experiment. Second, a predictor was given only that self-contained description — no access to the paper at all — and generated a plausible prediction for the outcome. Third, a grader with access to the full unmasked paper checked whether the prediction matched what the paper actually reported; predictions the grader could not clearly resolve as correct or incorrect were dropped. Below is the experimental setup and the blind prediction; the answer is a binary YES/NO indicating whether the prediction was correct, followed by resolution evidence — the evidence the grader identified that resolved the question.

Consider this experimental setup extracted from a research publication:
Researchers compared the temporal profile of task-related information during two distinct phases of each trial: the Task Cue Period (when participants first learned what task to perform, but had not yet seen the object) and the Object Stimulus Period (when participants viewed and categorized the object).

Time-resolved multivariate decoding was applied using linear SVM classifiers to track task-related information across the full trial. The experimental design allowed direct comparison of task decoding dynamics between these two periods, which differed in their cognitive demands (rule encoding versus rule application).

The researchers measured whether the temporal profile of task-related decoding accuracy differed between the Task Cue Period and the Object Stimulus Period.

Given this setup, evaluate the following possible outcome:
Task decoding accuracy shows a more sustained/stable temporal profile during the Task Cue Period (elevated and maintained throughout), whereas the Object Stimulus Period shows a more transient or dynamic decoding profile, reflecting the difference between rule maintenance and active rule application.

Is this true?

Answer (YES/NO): NO